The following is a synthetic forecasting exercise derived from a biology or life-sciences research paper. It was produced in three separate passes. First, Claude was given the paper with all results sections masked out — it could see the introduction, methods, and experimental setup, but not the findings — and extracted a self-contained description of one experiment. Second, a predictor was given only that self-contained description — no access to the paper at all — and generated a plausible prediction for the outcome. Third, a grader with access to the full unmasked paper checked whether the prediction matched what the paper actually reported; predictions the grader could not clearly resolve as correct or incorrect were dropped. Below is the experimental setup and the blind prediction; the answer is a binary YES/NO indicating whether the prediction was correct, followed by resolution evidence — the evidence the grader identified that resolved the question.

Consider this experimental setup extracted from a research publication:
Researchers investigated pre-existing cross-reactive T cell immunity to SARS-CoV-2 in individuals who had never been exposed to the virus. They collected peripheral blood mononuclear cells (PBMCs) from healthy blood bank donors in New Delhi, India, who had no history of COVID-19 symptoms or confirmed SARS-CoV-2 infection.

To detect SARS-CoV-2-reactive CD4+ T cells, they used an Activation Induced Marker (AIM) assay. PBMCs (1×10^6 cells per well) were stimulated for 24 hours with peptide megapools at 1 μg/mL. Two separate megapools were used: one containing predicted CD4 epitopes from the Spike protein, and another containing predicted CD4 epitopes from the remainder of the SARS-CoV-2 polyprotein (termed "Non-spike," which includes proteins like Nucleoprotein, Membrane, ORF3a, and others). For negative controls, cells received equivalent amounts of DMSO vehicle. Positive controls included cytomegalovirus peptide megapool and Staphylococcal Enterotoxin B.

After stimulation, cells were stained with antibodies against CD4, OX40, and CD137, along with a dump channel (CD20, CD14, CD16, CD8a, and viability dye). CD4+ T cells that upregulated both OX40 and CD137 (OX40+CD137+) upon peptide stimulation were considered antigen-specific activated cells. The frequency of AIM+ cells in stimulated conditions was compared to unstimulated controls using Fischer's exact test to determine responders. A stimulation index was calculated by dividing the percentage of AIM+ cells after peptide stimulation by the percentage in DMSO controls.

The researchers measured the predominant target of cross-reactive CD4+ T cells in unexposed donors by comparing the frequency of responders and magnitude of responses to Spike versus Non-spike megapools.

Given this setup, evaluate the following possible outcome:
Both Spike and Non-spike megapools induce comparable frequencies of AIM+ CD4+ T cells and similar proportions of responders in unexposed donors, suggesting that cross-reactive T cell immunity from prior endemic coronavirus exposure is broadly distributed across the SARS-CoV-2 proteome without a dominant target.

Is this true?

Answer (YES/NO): NO